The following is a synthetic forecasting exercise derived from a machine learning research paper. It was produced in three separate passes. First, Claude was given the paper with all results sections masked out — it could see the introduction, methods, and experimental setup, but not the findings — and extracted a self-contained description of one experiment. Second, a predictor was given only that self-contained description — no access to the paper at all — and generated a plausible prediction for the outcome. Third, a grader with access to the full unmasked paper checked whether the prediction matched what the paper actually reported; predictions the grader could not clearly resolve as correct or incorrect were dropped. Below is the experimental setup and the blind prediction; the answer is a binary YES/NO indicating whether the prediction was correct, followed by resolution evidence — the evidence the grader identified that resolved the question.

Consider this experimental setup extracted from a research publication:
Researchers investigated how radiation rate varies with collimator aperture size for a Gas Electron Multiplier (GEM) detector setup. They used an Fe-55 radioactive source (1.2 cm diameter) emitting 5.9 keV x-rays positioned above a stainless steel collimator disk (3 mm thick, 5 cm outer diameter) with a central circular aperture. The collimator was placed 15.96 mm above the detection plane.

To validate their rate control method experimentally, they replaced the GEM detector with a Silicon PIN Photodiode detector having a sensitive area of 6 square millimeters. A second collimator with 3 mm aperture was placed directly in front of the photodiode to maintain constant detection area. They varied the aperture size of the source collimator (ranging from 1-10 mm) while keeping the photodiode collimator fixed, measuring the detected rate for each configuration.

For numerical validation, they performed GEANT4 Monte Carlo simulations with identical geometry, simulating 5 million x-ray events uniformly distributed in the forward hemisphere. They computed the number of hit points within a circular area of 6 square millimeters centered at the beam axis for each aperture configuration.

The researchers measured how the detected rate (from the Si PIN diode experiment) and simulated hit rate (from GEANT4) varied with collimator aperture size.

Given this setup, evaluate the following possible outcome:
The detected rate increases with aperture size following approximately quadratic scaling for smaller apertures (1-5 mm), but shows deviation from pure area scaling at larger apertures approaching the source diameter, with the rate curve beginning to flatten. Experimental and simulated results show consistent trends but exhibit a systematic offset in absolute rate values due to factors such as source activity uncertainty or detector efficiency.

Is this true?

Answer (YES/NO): NO